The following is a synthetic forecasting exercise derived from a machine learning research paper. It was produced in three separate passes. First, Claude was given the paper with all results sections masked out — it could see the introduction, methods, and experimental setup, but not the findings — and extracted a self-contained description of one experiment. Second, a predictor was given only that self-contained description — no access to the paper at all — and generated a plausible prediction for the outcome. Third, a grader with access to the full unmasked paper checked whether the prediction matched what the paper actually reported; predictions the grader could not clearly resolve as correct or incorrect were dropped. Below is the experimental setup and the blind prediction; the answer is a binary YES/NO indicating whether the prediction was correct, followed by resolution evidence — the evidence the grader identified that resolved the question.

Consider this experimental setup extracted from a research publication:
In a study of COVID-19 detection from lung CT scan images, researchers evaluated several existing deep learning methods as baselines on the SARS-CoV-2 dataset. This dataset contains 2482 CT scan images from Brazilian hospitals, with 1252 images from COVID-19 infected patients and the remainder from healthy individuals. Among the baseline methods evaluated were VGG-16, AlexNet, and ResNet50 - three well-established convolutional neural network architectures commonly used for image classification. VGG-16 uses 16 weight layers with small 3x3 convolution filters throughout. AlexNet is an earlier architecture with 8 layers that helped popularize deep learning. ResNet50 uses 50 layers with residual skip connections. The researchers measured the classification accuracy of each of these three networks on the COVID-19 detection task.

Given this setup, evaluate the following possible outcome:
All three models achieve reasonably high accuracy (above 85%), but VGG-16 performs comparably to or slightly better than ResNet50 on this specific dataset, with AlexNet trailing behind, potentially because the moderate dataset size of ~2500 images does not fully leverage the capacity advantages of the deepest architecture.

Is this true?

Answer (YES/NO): YES